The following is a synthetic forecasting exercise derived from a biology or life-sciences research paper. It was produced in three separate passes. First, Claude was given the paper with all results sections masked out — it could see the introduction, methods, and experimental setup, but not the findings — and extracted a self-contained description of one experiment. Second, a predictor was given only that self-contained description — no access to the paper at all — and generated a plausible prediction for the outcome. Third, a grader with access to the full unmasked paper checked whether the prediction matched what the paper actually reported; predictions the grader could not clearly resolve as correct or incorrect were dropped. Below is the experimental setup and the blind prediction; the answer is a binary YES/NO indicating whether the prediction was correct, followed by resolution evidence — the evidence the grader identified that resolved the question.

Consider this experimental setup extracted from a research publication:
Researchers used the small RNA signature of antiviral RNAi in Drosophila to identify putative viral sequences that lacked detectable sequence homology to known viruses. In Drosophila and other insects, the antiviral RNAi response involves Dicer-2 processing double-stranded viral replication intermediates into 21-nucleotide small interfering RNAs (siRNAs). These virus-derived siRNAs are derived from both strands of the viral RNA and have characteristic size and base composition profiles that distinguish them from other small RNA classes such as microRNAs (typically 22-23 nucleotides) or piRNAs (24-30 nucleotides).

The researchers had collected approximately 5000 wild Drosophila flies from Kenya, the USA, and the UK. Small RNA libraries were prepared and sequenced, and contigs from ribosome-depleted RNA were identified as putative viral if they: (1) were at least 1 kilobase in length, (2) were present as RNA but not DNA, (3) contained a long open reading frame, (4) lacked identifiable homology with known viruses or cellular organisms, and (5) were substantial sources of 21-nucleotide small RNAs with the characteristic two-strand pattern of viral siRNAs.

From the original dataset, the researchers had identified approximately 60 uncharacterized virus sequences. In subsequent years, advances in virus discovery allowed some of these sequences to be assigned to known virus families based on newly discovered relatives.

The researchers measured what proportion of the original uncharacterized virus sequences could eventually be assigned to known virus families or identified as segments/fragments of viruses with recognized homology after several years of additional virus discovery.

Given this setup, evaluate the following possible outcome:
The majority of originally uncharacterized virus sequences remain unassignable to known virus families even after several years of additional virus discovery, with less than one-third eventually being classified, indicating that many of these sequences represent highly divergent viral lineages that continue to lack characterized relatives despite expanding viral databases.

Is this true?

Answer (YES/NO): NO